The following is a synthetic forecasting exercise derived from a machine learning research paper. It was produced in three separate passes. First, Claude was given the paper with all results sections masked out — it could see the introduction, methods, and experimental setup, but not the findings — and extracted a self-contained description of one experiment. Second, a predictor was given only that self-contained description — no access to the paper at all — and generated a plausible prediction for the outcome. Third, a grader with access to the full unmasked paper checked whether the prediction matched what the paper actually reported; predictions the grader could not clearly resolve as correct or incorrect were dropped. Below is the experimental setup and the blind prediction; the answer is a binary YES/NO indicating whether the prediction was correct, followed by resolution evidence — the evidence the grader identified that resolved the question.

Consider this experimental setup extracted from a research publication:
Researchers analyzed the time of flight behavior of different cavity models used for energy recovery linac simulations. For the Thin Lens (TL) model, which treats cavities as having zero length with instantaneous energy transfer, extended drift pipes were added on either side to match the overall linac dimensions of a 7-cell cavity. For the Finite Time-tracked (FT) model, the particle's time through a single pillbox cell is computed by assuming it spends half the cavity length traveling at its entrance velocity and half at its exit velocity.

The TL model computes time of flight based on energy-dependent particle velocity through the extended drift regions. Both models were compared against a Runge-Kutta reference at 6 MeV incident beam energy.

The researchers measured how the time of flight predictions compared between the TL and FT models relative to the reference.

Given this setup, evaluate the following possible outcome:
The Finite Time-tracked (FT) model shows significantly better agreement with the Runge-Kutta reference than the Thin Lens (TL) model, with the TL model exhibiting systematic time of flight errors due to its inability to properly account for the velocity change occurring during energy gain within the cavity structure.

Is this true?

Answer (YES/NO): NO